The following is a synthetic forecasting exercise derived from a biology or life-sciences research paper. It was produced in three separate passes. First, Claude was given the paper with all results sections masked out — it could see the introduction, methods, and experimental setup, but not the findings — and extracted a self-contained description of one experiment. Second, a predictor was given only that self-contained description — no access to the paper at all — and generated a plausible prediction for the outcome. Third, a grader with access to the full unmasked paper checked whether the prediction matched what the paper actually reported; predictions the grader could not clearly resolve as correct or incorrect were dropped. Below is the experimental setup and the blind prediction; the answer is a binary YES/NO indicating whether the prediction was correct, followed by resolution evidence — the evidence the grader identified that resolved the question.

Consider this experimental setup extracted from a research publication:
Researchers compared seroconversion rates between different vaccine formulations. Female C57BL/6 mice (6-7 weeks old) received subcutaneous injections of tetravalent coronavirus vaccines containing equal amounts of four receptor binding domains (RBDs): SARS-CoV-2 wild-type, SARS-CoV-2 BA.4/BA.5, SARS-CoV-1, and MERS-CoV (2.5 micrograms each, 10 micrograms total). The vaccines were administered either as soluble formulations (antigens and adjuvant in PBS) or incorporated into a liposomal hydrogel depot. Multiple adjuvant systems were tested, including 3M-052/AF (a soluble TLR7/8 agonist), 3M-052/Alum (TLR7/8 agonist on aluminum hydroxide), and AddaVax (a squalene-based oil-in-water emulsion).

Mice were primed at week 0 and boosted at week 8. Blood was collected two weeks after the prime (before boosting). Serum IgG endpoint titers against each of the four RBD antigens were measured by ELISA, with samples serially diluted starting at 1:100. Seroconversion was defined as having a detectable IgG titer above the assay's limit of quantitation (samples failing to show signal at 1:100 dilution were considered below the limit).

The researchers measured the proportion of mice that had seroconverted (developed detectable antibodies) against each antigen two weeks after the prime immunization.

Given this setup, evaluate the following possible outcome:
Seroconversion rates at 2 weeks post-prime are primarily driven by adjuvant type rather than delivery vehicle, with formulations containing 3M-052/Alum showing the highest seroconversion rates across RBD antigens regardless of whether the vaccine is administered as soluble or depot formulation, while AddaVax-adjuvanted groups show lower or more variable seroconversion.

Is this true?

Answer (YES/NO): NO